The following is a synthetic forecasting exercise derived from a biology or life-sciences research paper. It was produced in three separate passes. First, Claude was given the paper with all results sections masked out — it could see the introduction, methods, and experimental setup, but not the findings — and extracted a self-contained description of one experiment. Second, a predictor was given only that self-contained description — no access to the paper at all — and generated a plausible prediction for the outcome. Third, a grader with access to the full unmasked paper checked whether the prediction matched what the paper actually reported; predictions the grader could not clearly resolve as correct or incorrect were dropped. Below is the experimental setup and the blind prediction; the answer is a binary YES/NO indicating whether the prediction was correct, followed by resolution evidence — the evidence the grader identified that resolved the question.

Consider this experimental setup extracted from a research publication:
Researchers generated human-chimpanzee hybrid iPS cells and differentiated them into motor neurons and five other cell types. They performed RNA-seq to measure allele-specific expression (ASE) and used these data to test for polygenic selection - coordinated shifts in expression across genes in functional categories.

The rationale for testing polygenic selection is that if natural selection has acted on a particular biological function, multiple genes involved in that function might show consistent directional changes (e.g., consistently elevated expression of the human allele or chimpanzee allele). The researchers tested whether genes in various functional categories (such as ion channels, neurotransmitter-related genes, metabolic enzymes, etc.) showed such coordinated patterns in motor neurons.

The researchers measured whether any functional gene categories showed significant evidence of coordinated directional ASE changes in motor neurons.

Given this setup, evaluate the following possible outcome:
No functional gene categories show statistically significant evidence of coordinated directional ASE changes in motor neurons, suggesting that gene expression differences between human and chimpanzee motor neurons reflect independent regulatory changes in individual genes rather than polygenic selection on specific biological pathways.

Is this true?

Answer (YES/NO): NO